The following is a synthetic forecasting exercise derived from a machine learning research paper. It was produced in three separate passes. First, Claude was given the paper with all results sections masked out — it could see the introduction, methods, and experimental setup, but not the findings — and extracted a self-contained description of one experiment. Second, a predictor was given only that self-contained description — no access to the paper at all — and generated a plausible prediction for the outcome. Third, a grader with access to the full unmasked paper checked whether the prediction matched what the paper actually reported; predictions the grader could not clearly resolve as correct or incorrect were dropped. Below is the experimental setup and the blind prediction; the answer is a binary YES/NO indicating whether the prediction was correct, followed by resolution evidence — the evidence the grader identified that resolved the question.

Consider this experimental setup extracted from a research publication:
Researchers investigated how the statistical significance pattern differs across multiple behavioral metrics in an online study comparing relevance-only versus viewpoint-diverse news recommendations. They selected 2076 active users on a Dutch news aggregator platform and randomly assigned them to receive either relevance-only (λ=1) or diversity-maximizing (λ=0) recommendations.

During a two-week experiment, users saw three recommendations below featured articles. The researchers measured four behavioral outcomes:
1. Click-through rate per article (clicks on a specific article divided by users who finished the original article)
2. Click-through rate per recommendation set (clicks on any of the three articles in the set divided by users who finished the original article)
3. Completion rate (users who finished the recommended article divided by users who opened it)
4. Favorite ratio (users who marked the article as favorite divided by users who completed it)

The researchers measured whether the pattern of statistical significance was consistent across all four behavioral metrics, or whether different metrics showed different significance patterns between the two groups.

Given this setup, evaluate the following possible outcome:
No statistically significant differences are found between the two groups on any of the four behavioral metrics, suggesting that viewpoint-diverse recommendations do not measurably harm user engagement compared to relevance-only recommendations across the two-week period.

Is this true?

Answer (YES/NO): NO